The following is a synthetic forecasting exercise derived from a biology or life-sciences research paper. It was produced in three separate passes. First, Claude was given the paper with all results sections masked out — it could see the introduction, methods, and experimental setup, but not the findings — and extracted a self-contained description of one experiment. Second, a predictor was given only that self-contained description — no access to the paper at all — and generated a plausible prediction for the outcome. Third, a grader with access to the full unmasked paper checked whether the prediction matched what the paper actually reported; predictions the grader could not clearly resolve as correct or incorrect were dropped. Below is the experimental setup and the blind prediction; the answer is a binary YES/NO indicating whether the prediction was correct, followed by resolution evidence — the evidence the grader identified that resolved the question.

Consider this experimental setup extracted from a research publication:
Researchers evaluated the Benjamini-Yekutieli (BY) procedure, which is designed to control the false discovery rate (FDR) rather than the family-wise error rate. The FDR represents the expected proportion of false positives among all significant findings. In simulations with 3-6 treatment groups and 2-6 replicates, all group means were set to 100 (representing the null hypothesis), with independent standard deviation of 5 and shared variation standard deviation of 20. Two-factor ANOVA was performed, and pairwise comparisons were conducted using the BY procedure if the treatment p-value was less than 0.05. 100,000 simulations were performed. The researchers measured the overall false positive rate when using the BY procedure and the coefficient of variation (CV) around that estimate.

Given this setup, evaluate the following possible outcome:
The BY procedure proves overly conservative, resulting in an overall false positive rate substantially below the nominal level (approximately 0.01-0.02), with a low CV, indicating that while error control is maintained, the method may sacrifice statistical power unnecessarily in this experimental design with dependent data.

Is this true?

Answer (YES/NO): YES